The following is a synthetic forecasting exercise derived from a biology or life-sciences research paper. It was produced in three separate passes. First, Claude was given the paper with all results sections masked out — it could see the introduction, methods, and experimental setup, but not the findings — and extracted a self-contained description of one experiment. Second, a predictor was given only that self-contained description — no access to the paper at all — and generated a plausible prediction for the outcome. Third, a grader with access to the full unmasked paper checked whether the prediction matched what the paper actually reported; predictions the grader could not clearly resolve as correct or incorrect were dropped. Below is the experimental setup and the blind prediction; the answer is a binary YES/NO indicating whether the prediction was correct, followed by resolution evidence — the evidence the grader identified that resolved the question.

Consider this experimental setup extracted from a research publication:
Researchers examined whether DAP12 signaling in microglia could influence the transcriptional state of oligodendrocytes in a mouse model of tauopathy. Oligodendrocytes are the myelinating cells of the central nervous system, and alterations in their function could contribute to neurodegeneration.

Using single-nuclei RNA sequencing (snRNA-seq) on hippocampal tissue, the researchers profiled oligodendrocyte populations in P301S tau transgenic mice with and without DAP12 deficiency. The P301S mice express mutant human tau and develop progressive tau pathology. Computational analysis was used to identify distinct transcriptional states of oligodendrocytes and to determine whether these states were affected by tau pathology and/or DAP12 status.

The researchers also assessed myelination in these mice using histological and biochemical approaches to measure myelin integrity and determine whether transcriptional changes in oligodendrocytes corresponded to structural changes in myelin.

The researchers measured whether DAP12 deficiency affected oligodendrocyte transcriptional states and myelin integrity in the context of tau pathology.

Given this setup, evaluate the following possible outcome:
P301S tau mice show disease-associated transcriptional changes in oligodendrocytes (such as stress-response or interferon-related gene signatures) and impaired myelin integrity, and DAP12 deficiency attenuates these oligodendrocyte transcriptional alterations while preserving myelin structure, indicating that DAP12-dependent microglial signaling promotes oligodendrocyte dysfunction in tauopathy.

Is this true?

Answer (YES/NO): NO